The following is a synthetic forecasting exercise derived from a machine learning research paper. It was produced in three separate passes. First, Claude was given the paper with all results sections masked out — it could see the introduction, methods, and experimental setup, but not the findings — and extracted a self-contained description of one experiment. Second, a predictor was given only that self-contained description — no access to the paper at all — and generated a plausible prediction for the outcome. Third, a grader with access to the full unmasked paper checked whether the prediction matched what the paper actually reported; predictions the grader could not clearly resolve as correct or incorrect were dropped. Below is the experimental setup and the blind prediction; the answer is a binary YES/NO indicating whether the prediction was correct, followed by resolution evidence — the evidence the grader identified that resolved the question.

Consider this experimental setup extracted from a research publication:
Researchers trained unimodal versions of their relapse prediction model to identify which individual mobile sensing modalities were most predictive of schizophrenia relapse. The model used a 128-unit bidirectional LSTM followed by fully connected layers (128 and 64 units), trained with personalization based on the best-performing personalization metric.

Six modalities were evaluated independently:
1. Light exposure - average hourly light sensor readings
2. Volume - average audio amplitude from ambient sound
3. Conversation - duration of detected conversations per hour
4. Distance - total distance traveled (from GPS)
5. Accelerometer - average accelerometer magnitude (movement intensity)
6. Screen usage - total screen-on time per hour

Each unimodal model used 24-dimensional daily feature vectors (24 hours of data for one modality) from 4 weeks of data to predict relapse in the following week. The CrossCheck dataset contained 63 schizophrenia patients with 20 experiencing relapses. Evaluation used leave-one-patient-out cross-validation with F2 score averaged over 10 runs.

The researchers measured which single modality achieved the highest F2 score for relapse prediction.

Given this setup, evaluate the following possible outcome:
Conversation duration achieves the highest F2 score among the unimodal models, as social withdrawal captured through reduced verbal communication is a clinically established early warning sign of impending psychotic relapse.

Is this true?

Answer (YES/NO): YES